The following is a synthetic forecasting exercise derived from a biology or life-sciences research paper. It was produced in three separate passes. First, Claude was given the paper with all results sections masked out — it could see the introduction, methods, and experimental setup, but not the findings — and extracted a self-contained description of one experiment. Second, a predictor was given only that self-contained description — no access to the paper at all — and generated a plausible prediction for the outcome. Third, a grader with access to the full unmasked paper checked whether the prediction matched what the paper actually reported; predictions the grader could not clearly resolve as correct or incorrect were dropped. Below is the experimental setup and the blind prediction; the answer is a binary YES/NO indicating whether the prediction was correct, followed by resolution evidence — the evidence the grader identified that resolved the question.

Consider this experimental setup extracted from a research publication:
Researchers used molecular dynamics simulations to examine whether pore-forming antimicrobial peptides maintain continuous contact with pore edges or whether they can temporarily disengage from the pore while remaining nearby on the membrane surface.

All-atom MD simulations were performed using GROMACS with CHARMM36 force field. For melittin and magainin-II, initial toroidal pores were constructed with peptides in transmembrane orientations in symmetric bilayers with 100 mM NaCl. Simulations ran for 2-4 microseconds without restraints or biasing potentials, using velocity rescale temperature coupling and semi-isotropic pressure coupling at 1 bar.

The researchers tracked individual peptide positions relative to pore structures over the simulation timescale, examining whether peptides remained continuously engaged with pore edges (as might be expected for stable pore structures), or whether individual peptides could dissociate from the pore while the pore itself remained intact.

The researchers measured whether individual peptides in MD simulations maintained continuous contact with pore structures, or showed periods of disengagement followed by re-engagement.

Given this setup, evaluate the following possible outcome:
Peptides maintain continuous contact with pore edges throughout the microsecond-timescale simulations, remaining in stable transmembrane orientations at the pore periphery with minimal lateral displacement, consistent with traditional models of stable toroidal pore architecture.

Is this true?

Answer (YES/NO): NO